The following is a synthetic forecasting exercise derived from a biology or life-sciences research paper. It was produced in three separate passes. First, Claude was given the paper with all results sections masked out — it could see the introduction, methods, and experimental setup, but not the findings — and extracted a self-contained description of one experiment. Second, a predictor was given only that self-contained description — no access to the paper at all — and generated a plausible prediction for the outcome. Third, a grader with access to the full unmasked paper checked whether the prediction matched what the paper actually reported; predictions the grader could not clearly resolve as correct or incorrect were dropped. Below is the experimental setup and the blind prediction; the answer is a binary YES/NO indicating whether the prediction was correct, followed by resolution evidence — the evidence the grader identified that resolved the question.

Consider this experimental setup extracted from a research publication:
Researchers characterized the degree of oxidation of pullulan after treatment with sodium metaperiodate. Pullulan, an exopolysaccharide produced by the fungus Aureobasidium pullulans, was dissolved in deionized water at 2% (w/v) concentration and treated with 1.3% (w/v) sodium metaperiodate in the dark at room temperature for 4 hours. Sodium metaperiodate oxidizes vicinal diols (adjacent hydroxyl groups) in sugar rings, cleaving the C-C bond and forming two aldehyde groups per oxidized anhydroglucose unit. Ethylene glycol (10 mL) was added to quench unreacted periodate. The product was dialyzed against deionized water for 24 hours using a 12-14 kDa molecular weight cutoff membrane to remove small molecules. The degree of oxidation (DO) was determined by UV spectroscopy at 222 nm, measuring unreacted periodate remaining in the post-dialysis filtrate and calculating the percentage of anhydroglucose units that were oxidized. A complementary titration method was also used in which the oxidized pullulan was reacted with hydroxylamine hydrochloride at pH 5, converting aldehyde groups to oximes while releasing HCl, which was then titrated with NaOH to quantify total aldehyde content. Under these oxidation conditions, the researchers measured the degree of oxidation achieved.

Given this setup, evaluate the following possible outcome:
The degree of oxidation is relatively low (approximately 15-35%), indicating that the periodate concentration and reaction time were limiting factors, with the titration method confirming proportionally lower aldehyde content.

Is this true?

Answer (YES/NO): NO